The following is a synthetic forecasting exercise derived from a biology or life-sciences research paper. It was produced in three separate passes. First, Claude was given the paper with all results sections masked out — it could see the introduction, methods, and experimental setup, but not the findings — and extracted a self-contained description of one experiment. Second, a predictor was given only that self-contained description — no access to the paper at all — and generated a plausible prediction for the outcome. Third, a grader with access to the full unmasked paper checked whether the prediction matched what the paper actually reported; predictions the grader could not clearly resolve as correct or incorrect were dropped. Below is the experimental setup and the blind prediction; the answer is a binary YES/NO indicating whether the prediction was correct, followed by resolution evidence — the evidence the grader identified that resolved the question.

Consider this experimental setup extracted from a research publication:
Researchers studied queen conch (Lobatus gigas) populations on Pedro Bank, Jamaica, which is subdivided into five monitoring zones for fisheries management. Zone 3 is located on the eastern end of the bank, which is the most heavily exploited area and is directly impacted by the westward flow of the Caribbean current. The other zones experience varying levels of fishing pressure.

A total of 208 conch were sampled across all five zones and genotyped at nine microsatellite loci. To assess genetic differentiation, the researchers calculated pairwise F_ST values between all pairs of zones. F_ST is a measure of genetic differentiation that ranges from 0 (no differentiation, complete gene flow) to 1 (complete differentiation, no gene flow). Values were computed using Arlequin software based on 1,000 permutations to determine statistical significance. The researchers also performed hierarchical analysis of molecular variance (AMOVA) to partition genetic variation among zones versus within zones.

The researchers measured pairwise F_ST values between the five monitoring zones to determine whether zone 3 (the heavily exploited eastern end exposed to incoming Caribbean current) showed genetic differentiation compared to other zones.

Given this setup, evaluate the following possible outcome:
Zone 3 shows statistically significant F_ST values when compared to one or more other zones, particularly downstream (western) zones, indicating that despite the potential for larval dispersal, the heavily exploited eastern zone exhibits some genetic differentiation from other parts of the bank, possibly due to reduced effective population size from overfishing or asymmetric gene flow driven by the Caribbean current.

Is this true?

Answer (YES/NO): YES